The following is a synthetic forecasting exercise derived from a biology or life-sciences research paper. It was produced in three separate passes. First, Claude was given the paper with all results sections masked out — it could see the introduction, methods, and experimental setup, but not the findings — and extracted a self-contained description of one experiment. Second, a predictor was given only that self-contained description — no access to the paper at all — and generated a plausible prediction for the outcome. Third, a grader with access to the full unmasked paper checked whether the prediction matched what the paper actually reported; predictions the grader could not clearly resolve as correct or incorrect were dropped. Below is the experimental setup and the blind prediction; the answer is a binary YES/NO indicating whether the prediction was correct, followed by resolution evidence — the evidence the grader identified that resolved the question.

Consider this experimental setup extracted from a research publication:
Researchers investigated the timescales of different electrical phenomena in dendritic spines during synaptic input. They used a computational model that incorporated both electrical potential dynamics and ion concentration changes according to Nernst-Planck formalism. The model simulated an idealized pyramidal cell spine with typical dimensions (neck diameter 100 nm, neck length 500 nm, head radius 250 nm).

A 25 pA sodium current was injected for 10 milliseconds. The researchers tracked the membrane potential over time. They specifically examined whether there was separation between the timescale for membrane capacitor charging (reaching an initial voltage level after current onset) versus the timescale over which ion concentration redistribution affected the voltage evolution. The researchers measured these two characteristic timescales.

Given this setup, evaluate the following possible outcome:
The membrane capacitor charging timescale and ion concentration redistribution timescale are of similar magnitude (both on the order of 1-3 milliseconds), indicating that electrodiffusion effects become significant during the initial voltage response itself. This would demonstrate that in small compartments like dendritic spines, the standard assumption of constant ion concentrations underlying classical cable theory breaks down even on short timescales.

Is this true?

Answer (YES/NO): NO